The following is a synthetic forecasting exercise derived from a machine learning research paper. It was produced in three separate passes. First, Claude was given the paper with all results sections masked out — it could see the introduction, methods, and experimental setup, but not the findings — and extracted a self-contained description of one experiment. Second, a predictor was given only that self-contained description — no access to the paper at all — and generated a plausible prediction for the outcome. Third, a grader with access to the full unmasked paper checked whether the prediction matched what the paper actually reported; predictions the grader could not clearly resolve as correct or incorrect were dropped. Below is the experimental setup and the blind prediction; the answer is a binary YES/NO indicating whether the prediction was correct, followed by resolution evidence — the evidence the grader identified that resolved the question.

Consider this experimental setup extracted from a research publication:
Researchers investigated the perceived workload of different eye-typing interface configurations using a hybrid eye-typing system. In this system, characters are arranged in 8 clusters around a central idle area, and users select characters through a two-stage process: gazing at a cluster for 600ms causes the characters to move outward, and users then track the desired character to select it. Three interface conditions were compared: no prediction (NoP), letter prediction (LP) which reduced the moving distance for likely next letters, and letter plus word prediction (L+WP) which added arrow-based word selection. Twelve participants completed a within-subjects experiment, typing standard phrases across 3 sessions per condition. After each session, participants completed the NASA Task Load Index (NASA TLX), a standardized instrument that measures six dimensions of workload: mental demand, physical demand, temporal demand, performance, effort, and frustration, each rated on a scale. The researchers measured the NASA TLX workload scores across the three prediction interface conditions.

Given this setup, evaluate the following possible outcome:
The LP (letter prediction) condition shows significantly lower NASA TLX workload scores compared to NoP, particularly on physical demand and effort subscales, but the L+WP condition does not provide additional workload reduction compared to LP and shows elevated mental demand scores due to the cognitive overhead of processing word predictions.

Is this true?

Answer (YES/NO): NO